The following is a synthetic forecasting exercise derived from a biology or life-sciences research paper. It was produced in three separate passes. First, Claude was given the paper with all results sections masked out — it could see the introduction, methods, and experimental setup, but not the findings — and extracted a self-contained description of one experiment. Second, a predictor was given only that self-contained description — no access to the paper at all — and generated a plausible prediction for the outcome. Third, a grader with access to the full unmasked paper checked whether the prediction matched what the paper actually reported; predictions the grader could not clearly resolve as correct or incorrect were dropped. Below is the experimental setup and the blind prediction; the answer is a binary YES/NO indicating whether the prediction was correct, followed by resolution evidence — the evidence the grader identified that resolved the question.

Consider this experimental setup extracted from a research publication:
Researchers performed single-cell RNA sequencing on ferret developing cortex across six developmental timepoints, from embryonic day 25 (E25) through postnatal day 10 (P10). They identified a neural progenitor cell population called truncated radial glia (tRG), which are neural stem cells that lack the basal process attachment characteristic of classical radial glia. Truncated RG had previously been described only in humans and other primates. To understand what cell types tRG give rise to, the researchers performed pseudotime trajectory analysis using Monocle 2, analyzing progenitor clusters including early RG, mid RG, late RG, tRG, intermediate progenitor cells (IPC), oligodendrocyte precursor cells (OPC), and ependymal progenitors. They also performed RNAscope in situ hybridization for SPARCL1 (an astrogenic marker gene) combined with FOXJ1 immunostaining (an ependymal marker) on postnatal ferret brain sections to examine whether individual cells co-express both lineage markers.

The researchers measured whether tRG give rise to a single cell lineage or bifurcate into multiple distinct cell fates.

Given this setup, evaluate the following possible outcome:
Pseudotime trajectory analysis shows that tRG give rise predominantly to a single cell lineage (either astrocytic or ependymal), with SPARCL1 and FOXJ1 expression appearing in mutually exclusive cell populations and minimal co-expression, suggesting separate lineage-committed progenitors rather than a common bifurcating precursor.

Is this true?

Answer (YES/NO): NO